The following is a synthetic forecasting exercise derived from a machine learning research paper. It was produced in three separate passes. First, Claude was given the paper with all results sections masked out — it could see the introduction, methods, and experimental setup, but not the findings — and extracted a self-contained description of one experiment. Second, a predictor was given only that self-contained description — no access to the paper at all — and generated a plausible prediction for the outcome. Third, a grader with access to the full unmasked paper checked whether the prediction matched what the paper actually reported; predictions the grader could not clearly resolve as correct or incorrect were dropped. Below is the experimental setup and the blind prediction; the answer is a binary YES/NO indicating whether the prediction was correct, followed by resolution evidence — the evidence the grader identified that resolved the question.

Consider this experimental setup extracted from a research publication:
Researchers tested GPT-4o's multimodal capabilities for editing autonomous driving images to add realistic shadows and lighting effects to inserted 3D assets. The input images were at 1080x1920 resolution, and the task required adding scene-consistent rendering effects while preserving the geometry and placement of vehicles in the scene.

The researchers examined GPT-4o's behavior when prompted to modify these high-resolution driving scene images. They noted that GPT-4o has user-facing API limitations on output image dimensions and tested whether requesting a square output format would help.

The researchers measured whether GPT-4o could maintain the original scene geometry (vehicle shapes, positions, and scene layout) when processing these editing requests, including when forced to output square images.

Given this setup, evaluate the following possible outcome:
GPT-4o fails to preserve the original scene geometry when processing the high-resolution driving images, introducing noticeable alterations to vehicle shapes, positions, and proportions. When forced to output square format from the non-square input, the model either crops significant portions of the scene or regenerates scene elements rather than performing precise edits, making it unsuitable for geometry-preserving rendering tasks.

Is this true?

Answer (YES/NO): YES